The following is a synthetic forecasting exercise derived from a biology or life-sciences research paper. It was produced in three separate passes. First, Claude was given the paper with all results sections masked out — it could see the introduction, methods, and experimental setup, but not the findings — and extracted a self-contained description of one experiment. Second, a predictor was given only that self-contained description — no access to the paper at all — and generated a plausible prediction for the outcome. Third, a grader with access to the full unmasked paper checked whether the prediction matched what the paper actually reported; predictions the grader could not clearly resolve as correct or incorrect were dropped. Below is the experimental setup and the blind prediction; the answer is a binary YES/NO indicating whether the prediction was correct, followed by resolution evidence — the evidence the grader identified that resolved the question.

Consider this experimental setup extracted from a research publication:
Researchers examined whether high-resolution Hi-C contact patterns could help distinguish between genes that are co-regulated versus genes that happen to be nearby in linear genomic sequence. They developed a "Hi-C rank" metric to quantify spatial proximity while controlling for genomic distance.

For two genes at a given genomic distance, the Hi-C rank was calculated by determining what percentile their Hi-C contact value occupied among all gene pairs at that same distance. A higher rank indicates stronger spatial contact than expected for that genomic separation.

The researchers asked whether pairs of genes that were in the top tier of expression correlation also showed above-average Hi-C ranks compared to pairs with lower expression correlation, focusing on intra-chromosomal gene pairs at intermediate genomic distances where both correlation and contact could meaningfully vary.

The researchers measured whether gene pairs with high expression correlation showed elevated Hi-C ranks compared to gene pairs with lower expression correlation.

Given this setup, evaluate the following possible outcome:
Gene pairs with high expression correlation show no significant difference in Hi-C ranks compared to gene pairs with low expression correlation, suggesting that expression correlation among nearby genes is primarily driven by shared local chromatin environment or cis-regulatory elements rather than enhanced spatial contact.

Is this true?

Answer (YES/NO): NO